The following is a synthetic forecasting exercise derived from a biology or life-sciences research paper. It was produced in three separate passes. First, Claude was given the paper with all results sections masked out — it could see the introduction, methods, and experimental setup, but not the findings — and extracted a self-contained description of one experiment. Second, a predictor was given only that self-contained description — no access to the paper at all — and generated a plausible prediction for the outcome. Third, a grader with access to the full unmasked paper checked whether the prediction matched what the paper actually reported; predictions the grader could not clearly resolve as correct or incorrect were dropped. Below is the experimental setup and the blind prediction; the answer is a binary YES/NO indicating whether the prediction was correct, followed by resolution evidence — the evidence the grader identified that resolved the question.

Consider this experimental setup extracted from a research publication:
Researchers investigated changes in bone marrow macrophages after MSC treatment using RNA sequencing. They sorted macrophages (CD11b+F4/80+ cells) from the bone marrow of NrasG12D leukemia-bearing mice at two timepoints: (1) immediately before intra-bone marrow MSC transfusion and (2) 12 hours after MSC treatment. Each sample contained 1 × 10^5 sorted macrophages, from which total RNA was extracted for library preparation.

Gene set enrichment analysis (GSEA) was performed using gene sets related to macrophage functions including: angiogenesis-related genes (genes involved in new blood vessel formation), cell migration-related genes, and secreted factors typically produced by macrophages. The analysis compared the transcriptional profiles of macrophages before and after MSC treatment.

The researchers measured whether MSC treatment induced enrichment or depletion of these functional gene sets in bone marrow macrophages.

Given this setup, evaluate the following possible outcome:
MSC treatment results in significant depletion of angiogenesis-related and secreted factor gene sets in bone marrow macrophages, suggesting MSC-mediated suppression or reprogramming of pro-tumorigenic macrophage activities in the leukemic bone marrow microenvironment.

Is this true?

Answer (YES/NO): NO